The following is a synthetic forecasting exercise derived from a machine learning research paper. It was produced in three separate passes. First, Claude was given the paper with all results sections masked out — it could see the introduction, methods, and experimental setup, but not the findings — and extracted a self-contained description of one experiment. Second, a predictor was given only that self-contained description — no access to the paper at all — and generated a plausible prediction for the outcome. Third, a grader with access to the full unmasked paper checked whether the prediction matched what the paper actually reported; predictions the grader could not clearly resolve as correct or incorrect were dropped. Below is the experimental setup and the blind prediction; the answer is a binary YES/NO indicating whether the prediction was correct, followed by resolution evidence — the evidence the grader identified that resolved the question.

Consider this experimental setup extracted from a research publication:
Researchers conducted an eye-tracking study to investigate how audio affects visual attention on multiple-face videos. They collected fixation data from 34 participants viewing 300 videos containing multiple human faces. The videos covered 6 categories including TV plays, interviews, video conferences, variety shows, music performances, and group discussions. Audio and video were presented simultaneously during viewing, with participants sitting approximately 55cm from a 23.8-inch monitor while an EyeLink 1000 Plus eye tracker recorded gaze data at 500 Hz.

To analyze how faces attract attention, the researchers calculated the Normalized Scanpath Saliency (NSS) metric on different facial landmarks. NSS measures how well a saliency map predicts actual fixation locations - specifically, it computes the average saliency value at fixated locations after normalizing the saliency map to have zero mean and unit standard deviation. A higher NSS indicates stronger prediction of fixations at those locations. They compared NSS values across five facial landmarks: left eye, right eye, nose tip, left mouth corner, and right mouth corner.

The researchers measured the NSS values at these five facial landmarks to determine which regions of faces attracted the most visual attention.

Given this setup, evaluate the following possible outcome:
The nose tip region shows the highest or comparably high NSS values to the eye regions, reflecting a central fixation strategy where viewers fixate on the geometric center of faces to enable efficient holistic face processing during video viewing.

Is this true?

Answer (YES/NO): YES